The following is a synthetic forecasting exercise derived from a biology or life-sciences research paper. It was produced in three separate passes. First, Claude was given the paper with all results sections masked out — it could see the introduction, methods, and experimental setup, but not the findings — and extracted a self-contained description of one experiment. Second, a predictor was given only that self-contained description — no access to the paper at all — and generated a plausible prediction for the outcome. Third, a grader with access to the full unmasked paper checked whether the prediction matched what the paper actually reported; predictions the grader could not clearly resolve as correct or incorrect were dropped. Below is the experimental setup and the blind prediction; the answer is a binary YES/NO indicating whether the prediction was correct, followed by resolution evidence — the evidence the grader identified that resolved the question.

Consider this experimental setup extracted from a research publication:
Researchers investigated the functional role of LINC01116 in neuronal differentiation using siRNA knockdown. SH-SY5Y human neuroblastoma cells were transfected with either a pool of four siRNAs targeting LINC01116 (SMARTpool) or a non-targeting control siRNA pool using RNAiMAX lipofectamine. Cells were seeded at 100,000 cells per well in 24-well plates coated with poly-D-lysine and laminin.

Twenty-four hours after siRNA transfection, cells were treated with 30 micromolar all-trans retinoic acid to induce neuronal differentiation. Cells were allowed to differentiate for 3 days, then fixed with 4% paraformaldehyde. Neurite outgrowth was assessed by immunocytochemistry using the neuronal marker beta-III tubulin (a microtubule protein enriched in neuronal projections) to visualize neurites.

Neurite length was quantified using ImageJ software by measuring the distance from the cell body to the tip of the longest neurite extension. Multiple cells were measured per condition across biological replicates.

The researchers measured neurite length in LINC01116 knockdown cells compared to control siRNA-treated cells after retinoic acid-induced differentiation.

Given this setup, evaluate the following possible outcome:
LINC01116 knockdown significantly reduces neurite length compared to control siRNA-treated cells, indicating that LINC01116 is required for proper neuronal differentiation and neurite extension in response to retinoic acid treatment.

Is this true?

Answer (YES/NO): YES